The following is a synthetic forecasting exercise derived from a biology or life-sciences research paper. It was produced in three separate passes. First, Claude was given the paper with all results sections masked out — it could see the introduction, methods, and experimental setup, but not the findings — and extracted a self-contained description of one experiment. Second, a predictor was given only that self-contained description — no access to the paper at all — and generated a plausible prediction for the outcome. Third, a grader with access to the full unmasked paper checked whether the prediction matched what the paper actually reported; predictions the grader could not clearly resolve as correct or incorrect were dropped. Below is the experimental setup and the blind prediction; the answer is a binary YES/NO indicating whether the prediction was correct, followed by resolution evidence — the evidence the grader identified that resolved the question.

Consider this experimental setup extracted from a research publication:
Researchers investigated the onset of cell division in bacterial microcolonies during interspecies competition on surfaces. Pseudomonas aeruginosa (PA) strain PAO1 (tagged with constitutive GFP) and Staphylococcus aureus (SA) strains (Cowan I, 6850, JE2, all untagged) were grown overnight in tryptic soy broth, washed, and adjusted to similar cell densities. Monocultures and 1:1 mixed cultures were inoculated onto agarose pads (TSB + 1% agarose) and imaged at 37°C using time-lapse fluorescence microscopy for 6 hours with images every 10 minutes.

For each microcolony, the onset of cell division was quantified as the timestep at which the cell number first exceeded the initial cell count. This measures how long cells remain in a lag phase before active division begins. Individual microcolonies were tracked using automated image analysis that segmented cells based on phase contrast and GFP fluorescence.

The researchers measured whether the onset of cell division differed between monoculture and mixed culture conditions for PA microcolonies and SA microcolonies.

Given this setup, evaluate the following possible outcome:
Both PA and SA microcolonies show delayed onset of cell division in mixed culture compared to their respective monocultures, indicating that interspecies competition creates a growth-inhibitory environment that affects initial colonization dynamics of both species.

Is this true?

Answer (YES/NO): NO